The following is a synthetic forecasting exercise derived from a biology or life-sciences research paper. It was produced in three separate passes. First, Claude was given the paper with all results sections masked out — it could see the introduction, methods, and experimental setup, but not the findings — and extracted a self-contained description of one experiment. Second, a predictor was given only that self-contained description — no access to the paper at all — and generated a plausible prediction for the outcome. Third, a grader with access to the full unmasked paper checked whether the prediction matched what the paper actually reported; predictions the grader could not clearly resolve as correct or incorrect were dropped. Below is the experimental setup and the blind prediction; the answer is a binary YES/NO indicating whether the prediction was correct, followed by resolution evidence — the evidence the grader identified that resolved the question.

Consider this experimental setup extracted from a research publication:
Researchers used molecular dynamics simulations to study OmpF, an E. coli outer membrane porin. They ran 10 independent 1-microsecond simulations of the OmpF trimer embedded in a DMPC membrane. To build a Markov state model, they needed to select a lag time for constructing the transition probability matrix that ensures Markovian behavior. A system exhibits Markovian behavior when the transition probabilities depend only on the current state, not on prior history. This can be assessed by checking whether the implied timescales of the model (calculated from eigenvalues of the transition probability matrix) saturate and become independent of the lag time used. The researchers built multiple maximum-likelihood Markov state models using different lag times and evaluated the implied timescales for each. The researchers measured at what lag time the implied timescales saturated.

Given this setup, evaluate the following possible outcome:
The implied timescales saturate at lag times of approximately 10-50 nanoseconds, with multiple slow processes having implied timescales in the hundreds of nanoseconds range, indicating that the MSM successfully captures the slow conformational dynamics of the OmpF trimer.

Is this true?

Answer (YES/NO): NO